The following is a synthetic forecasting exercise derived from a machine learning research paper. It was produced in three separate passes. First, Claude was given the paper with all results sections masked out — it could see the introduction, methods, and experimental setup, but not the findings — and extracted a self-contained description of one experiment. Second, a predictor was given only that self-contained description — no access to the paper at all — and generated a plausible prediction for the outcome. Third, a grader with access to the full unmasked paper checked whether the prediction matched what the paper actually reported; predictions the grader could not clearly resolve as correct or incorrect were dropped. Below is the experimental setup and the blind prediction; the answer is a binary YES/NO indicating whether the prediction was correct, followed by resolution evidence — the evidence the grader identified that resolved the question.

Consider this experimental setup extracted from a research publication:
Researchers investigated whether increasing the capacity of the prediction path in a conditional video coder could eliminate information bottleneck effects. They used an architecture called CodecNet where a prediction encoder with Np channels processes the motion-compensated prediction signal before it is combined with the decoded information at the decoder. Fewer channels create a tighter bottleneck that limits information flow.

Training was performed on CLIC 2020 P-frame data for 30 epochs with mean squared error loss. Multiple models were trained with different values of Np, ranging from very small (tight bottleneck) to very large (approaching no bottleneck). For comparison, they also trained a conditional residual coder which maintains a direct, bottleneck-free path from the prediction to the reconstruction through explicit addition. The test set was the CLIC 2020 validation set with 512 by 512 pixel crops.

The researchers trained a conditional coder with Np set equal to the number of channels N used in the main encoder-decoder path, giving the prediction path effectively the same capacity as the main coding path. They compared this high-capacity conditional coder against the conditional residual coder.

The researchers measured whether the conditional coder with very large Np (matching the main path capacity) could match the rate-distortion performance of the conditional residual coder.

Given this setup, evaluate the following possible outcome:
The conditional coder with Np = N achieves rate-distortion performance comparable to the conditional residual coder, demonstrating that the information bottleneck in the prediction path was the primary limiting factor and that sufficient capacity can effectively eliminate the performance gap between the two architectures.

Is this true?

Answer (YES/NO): NO